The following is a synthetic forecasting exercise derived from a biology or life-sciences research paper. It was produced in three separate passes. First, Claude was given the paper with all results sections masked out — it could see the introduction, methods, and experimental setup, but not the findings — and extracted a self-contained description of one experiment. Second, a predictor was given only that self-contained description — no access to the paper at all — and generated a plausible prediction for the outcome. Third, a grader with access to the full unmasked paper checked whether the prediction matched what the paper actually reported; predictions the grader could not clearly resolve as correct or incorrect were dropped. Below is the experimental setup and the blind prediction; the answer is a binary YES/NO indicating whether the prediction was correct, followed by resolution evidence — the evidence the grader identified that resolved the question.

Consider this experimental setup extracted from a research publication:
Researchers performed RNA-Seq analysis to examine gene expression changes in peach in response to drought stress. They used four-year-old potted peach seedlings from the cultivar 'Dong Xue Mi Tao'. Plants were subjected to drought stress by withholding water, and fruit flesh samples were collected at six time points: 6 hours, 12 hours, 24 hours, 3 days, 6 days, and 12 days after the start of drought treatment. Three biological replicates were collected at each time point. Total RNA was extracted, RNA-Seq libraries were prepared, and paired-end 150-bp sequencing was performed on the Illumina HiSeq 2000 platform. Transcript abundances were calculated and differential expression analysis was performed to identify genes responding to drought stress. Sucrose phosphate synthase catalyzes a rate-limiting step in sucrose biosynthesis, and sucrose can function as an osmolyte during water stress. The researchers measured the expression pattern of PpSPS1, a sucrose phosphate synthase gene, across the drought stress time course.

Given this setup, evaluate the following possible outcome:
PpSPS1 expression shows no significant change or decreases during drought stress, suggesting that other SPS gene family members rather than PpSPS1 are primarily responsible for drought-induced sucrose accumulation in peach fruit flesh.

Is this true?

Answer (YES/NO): NO